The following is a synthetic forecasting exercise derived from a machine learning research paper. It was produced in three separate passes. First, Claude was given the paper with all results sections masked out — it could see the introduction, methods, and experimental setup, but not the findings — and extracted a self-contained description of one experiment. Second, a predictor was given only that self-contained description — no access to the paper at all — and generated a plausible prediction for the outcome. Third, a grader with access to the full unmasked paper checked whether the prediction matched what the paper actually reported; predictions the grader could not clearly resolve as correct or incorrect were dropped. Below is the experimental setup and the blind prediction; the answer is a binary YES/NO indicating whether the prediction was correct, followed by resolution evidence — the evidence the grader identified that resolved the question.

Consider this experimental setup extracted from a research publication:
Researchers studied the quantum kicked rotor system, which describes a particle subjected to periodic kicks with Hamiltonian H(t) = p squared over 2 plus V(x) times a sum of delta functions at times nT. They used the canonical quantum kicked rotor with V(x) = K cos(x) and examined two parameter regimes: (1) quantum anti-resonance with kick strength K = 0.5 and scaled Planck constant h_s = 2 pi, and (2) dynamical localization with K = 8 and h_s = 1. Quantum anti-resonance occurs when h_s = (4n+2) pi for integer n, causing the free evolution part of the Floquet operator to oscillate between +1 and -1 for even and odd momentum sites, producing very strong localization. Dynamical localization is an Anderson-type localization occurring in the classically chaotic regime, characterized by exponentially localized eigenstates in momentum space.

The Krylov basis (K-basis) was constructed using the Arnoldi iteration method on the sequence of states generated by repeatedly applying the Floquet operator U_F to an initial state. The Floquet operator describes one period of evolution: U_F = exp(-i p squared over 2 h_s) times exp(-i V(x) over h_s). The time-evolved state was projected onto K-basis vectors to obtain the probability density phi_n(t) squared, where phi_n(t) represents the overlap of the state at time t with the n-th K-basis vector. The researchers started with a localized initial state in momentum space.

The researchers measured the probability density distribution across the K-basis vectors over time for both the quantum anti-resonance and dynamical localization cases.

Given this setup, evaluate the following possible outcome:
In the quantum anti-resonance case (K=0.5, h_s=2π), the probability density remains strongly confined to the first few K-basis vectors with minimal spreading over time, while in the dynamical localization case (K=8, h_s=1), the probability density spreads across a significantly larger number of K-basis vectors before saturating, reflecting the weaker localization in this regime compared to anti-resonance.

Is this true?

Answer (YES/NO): YES